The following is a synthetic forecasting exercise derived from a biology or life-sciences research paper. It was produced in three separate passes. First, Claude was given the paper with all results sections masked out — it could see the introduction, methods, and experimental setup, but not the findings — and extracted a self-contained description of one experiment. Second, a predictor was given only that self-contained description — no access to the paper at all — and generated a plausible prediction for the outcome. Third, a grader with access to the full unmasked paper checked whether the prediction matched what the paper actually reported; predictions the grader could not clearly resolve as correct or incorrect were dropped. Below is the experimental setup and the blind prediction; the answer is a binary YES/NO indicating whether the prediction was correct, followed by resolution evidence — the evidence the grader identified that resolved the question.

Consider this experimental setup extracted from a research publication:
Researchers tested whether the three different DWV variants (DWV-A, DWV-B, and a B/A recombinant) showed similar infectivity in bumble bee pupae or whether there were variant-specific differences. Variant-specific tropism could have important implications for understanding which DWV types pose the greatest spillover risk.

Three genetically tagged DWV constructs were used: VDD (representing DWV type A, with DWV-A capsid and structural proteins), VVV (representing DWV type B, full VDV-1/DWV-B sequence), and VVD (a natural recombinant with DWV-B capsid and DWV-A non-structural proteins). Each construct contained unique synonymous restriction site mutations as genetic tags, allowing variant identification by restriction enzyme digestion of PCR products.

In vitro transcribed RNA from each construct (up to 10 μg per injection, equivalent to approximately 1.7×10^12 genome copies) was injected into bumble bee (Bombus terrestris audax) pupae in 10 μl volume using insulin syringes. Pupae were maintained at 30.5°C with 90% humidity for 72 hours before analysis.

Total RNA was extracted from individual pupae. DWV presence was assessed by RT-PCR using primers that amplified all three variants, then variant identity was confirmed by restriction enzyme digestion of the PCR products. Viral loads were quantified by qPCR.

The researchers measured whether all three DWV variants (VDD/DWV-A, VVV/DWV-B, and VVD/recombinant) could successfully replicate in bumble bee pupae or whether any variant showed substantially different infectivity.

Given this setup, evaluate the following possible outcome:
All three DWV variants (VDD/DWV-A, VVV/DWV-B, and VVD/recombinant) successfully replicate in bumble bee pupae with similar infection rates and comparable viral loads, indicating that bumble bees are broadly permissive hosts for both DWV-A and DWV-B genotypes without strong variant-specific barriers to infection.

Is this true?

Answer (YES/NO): YES